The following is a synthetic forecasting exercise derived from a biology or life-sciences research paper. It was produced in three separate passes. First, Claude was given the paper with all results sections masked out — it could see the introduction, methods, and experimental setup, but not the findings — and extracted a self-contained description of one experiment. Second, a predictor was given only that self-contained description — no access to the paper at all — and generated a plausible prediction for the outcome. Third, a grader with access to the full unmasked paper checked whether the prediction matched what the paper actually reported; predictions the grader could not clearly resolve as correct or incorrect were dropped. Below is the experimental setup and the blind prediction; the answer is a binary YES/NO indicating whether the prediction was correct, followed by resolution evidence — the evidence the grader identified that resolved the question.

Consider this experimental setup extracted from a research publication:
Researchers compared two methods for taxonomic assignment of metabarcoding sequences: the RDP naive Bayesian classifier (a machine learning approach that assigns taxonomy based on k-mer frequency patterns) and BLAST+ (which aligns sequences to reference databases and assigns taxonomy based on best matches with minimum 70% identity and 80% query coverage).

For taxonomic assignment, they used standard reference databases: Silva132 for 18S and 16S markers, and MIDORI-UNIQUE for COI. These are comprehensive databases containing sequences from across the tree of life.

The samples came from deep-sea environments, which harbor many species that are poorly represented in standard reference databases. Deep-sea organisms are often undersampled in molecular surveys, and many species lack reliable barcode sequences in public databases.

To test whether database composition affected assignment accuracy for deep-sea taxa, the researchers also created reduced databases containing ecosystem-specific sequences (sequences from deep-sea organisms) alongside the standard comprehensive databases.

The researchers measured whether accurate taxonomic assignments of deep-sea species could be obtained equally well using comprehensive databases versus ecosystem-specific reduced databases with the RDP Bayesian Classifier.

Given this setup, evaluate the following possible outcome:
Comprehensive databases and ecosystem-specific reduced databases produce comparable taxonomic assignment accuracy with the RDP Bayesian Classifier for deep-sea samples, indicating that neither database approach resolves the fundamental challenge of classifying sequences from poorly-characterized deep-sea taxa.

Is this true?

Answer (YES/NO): NO